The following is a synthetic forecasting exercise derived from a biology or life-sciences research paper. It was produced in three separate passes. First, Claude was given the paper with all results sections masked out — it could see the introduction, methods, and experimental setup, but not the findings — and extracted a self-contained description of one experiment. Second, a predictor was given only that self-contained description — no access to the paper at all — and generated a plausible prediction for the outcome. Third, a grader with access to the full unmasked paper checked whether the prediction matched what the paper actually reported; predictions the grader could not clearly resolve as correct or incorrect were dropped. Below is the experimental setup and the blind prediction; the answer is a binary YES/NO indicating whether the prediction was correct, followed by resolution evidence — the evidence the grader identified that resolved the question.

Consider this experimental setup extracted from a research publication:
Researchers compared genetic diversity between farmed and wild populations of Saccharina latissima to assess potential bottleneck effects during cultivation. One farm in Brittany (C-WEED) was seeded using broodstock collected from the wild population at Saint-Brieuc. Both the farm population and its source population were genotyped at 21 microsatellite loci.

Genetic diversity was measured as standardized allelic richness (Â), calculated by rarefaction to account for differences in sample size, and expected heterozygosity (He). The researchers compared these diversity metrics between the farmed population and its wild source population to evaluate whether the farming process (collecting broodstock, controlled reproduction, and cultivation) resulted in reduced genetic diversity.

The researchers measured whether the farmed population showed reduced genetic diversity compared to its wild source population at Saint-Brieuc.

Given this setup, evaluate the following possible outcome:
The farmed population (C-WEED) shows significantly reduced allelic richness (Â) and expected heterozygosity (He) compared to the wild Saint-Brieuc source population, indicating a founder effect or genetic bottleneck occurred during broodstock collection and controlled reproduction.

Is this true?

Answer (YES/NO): YES